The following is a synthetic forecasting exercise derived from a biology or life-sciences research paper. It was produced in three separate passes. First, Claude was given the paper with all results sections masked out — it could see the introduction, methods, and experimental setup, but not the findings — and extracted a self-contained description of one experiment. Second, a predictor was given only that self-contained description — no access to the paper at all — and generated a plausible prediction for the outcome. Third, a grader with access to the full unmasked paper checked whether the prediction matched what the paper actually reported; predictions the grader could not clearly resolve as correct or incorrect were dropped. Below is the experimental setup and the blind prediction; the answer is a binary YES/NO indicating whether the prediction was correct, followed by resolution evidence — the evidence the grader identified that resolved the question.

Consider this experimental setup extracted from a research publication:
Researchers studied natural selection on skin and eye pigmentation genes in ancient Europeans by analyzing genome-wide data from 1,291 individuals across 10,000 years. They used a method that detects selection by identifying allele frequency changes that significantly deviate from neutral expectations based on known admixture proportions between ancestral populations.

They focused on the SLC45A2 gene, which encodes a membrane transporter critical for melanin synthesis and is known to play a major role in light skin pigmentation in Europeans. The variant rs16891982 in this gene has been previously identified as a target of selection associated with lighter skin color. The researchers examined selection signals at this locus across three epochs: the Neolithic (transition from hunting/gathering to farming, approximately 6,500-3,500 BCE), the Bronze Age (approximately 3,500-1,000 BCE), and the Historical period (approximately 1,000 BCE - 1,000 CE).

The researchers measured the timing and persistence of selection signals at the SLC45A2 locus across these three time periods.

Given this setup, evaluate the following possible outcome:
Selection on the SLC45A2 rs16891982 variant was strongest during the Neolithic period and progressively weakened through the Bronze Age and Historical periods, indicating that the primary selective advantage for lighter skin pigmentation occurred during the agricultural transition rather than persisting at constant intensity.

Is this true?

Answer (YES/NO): NO